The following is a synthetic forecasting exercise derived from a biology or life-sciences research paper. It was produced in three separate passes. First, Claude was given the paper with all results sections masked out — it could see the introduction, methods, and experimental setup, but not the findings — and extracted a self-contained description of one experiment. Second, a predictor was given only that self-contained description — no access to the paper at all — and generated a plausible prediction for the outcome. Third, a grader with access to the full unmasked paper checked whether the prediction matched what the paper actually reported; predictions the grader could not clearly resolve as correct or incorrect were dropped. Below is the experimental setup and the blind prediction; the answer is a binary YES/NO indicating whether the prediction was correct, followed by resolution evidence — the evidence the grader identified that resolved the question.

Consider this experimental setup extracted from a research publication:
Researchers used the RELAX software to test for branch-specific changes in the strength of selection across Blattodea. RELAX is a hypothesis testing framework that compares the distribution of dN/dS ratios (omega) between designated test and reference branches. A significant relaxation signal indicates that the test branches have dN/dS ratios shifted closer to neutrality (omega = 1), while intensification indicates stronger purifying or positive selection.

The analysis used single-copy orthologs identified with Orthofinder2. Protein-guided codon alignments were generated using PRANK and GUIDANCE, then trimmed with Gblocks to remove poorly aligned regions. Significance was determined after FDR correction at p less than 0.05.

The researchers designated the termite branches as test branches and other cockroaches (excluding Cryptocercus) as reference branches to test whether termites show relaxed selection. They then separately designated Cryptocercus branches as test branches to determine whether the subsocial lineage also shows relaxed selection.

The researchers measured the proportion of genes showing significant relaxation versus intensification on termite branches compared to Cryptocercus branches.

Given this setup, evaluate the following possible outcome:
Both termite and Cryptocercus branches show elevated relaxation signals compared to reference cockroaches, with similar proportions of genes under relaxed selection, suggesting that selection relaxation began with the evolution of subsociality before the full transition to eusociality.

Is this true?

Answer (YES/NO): NO